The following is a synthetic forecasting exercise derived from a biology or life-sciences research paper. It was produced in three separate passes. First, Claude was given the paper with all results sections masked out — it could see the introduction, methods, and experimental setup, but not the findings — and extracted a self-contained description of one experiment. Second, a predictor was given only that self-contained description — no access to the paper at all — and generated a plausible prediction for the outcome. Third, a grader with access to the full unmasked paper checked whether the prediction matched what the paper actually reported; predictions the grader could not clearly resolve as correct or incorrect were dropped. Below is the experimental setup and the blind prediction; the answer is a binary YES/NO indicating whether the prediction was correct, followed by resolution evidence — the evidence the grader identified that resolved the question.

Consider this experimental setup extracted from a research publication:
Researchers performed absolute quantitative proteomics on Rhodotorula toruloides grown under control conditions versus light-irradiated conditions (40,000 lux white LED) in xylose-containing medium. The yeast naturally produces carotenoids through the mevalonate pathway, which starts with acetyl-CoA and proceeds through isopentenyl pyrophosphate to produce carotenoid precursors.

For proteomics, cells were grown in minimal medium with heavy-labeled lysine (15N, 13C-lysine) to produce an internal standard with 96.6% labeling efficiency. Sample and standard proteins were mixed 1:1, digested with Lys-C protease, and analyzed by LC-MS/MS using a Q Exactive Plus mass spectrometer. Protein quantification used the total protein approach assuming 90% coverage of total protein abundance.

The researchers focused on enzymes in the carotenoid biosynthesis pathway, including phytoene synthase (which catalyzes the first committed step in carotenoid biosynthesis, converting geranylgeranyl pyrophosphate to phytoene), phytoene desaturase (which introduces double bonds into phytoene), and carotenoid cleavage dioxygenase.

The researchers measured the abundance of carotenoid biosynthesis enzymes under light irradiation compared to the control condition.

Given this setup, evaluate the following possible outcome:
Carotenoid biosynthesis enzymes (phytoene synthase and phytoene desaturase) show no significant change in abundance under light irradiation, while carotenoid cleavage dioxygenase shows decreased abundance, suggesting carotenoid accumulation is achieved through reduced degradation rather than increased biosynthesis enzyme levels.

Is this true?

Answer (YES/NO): NO